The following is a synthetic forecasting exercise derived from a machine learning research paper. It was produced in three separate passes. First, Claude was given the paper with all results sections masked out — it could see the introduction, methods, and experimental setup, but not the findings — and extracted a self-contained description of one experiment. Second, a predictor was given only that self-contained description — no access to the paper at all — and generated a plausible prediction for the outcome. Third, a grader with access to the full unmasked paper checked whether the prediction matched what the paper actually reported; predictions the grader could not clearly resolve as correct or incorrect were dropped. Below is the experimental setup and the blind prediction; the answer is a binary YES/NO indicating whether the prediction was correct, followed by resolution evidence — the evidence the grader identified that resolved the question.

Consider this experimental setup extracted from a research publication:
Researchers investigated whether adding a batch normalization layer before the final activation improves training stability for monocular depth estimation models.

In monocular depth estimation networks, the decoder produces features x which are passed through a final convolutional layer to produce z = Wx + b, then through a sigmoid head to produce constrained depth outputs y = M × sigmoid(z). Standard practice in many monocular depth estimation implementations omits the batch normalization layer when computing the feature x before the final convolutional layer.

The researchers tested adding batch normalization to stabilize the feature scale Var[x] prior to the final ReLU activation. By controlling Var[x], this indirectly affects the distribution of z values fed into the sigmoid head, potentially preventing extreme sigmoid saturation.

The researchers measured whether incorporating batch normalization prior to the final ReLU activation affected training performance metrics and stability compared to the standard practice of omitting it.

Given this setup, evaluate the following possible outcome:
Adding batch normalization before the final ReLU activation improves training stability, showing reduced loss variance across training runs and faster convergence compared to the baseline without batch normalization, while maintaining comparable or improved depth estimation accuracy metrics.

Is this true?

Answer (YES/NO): NO